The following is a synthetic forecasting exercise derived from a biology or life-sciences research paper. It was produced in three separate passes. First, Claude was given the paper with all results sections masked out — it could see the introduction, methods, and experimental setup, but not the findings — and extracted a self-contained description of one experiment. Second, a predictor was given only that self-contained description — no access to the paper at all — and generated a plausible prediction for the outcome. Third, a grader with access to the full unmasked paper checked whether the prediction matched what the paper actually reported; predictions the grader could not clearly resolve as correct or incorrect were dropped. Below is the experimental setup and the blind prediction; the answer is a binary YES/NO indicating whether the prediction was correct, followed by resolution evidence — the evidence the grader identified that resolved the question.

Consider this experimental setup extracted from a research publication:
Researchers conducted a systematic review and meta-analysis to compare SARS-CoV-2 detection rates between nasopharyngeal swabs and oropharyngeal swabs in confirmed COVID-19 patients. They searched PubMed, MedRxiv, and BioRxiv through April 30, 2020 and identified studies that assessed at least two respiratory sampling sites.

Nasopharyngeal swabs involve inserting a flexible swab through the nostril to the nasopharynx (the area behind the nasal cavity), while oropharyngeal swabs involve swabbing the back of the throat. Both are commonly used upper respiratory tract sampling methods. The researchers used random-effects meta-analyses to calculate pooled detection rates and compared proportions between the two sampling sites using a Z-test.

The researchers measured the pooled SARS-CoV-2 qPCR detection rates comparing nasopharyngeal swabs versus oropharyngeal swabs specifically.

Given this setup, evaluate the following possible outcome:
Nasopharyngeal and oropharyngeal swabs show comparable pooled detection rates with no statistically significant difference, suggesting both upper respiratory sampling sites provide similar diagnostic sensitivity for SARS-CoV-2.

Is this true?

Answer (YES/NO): NO